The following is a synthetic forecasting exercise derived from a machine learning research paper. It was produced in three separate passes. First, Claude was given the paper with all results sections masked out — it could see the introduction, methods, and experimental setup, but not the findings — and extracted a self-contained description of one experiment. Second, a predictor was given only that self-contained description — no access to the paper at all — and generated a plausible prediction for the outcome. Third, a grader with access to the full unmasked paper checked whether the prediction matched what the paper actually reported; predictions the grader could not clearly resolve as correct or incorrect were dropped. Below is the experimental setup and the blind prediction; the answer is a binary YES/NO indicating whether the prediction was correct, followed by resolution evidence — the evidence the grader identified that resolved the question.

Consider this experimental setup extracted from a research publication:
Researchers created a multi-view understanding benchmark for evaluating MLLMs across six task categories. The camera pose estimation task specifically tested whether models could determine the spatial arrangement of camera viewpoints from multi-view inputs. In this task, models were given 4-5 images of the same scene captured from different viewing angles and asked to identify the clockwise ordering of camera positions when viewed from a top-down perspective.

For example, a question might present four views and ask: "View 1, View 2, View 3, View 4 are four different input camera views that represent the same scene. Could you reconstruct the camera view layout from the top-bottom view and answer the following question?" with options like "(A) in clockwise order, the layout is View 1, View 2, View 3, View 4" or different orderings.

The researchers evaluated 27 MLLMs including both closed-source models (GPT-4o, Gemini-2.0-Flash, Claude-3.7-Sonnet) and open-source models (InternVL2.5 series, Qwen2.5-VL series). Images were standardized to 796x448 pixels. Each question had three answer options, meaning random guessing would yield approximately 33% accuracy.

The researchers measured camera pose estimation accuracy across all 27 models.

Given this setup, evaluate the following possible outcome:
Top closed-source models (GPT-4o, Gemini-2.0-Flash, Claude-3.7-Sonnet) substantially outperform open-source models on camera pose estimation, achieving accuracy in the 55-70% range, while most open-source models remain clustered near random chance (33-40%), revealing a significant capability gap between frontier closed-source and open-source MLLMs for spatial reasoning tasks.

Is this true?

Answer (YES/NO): NO